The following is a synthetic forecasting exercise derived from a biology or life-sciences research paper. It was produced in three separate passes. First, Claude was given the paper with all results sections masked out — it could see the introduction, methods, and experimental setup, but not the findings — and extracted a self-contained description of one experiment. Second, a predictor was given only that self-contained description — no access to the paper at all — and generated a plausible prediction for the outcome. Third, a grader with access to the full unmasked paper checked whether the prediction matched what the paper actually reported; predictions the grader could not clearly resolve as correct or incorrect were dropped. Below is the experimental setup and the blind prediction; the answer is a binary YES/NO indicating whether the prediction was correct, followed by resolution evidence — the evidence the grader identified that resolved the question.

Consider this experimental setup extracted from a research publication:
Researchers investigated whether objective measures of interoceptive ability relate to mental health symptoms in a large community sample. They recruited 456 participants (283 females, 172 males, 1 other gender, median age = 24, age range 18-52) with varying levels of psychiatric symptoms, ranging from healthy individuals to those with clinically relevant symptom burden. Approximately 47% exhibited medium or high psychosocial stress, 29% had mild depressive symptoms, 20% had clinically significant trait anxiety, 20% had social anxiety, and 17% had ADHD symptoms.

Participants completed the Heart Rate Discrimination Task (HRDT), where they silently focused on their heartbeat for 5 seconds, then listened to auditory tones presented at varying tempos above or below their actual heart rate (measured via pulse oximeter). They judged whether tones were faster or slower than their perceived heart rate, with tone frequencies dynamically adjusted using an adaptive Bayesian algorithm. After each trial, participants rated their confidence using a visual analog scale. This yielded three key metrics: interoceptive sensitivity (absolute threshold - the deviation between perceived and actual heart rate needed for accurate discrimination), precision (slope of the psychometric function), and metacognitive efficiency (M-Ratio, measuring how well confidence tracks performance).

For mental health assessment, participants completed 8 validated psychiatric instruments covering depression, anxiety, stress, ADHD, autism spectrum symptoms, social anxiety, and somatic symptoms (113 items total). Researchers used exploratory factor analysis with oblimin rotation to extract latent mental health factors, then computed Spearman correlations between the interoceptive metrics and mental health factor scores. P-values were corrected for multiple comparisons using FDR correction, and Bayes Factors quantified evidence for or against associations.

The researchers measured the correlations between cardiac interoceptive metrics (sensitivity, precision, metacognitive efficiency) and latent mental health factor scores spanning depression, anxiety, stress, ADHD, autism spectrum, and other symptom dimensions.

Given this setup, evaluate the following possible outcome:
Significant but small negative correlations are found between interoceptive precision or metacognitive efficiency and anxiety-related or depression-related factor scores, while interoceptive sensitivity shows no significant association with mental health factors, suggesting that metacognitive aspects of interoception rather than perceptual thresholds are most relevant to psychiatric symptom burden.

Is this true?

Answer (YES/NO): NO